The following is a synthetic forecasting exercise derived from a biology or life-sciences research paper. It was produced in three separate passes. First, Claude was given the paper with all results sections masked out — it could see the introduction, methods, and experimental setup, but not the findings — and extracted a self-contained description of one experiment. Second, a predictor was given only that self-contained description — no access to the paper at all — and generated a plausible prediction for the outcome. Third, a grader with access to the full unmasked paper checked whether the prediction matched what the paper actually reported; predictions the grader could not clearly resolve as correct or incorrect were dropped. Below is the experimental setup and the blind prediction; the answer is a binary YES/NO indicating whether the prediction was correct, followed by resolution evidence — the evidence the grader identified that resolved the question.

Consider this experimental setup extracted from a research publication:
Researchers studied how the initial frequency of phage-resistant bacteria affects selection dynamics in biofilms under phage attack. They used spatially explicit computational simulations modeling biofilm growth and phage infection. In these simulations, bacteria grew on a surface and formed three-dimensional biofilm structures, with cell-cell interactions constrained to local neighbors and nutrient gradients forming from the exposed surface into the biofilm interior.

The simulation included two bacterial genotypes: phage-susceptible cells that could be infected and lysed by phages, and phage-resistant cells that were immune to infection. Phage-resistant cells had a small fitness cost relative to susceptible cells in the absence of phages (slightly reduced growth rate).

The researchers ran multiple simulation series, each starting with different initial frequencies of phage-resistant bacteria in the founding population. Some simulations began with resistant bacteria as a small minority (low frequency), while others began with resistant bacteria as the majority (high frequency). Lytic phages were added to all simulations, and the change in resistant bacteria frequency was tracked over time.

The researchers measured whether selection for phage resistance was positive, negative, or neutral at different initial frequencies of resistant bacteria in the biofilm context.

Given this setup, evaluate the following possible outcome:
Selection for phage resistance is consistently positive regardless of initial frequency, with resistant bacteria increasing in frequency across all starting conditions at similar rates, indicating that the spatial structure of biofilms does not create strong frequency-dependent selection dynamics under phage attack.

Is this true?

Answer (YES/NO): NO